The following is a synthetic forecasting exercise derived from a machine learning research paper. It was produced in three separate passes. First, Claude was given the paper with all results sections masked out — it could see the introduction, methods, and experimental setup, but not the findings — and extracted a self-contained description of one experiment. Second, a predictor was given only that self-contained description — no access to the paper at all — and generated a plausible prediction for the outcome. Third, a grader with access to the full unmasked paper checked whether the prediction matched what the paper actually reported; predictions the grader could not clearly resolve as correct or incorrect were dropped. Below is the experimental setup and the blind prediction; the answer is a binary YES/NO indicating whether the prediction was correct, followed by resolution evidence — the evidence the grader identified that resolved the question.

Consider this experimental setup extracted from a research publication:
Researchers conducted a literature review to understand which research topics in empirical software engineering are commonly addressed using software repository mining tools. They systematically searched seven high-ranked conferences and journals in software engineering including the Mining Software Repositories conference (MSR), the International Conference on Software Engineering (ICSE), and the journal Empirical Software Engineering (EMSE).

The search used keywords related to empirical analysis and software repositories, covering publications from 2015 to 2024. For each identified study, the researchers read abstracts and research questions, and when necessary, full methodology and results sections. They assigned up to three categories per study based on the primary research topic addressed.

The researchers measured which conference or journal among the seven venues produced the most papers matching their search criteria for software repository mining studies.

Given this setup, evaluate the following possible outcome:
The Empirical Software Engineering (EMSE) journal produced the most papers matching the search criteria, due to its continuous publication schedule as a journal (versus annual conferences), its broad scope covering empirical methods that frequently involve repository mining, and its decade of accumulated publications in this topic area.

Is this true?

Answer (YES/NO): YES